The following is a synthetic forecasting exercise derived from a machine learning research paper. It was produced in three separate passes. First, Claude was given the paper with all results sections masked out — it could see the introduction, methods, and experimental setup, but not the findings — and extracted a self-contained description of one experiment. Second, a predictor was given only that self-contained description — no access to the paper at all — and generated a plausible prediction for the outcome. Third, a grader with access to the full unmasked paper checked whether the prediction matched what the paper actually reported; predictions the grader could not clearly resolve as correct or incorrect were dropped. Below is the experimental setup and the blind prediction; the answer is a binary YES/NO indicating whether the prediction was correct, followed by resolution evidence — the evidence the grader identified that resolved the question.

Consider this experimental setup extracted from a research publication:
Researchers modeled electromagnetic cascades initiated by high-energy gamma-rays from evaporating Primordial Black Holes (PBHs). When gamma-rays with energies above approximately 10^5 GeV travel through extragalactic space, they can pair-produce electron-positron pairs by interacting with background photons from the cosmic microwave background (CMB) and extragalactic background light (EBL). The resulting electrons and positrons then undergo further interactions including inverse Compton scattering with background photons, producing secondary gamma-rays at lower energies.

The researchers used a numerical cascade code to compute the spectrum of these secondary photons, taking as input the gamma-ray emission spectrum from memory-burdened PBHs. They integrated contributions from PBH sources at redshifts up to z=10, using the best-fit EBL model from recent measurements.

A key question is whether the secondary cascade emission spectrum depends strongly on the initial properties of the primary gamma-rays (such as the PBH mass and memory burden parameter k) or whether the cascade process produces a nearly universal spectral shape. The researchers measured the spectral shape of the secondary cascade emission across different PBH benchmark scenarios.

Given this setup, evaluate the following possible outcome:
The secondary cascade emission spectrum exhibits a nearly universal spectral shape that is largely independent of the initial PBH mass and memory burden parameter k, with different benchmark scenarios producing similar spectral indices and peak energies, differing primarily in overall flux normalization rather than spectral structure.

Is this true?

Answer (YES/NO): YES